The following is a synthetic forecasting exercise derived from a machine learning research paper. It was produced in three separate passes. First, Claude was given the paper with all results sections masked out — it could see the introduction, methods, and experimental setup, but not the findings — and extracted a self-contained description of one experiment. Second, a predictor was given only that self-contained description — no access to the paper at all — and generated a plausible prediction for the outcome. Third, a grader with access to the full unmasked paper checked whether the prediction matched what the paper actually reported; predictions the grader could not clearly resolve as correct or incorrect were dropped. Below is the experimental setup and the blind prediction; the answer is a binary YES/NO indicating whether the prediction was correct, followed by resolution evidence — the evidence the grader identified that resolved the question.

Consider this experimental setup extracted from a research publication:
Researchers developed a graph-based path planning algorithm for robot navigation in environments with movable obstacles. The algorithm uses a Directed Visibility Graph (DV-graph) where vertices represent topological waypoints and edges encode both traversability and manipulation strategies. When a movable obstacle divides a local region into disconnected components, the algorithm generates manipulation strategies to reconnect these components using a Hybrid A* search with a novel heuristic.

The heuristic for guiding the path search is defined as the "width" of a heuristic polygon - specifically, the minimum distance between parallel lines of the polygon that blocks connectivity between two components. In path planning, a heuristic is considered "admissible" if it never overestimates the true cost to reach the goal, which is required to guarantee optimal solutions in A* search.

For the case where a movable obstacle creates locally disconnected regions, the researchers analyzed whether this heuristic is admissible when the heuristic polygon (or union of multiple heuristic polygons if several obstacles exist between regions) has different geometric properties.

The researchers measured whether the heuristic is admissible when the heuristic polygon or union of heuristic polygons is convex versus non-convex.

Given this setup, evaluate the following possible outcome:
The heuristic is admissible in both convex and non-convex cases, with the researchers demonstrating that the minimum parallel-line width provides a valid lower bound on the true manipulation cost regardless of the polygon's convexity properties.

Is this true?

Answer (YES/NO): NO